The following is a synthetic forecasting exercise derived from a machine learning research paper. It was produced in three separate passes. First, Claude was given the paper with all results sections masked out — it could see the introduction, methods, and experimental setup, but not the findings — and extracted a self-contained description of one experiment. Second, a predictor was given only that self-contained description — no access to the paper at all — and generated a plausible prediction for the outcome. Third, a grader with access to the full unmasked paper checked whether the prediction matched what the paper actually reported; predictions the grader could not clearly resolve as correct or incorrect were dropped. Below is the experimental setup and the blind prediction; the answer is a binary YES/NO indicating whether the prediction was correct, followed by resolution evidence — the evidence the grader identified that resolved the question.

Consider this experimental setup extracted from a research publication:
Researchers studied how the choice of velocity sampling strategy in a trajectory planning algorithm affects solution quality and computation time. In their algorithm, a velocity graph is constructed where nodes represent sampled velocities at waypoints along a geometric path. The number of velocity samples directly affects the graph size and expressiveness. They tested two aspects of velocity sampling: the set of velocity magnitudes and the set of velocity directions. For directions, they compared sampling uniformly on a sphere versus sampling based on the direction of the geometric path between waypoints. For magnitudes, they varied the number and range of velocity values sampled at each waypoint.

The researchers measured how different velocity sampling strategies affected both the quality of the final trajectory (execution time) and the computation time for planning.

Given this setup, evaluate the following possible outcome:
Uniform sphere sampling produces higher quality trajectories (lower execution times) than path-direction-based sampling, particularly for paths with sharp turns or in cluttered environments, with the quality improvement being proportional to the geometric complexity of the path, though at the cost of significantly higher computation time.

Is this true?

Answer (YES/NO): NO